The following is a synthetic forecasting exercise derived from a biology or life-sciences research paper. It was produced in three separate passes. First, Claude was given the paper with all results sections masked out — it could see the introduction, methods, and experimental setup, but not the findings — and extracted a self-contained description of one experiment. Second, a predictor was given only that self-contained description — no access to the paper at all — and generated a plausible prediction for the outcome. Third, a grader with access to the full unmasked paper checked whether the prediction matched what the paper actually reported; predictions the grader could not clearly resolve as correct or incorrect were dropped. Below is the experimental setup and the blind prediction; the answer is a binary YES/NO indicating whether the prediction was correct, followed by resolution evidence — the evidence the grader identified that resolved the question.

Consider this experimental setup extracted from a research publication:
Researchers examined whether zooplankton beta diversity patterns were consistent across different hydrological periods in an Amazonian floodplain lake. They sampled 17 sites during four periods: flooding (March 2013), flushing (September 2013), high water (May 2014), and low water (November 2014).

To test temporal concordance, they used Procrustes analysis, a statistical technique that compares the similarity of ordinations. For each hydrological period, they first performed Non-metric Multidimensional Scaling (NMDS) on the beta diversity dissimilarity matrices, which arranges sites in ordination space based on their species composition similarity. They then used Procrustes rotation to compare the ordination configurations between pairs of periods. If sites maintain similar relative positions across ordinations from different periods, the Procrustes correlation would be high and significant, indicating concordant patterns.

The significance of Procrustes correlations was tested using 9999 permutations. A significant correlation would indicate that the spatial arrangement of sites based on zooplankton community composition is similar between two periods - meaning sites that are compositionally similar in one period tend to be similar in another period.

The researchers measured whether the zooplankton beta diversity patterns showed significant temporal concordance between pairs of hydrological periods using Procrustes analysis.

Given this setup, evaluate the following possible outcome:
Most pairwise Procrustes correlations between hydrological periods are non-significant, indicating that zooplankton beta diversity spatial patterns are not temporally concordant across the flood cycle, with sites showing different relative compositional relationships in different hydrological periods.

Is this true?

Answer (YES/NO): YES